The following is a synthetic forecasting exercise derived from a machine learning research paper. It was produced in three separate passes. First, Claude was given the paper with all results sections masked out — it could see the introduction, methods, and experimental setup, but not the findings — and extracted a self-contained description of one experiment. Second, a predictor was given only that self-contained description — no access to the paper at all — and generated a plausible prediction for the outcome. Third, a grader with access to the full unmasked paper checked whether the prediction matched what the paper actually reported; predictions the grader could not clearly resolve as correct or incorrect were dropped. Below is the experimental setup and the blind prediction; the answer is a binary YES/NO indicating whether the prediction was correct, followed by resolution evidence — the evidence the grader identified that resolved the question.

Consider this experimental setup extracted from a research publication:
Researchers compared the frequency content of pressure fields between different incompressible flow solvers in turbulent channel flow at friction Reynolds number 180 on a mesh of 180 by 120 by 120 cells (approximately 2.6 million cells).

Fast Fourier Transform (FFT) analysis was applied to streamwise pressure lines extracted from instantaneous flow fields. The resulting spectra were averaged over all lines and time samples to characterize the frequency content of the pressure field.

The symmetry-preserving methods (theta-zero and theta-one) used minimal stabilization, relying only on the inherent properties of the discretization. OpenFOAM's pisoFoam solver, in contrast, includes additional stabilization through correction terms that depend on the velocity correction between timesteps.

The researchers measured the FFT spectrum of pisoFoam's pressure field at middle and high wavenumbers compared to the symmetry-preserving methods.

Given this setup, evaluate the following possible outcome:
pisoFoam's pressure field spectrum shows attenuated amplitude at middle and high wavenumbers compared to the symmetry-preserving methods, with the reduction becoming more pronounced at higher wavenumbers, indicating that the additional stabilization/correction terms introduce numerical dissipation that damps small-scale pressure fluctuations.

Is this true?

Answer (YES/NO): YES